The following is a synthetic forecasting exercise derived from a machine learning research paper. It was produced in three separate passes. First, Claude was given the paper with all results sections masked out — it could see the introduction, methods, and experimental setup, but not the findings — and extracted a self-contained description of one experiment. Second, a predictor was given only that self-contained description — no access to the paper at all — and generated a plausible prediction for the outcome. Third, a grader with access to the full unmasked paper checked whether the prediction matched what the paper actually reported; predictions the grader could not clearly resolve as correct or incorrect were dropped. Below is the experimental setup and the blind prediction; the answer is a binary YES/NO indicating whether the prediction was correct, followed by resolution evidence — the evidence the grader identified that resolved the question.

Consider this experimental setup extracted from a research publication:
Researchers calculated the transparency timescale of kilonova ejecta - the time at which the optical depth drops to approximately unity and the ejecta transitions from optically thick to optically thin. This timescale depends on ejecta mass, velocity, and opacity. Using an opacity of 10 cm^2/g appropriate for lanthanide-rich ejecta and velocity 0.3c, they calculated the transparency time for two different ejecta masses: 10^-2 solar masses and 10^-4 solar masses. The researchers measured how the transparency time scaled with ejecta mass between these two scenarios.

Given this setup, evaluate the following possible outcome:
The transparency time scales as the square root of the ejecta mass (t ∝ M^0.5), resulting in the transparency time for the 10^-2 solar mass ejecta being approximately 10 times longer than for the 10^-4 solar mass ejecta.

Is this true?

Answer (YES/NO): YES